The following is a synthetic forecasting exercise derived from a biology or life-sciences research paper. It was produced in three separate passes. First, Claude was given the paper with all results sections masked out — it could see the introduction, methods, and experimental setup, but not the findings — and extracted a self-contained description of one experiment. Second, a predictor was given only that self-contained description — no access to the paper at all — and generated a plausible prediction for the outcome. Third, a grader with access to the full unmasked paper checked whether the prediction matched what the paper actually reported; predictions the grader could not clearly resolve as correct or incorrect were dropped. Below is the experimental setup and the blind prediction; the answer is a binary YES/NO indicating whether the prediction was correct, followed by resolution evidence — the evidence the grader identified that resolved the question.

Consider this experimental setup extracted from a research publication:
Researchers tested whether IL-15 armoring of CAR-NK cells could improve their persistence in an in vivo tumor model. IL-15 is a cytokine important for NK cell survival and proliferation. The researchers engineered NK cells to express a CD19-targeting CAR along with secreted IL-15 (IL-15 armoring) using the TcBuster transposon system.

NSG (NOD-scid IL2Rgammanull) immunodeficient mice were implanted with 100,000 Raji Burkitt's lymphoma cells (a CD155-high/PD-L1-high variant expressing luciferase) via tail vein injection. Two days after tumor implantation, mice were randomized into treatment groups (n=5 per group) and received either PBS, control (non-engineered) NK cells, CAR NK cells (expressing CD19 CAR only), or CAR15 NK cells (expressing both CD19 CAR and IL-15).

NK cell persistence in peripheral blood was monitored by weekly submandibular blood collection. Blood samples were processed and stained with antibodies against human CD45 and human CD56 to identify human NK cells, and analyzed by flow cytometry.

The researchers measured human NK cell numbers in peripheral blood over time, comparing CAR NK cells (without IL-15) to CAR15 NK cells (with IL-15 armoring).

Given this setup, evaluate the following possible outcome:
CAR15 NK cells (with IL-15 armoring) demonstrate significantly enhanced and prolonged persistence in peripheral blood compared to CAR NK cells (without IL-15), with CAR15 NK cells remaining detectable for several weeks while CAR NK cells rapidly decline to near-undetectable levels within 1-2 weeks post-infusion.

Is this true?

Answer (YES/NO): NO